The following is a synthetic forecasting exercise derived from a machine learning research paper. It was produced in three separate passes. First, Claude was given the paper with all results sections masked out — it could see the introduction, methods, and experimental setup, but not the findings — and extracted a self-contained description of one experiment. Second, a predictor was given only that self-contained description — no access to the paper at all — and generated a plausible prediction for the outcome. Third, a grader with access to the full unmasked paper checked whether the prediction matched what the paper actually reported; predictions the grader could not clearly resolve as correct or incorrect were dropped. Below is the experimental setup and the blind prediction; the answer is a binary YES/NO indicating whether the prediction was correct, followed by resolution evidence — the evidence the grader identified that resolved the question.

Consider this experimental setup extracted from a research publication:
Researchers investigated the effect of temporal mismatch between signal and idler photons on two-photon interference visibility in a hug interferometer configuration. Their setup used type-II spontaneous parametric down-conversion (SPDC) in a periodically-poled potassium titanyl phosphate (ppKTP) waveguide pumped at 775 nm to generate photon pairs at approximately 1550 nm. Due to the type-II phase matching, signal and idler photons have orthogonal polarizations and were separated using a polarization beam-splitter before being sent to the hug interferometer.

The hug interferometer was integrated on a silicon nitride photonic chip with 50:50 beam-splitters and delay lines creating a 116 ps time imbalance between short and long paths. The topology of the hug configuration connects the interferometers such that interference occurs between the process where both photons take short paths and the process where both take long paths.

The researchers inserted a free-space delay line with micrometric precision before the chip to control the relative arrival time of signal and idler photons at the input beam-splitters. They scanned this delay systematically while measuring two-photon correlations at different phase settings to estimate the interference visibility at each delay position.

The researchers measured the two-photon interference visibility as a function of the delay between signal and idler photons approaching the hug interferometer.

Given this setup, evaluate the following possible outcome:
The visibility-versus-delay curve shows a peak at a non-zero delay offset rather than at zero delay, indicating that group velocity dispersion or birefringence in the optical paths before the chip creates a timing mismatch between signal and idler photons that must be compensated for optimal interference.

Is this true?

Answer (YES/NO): YES